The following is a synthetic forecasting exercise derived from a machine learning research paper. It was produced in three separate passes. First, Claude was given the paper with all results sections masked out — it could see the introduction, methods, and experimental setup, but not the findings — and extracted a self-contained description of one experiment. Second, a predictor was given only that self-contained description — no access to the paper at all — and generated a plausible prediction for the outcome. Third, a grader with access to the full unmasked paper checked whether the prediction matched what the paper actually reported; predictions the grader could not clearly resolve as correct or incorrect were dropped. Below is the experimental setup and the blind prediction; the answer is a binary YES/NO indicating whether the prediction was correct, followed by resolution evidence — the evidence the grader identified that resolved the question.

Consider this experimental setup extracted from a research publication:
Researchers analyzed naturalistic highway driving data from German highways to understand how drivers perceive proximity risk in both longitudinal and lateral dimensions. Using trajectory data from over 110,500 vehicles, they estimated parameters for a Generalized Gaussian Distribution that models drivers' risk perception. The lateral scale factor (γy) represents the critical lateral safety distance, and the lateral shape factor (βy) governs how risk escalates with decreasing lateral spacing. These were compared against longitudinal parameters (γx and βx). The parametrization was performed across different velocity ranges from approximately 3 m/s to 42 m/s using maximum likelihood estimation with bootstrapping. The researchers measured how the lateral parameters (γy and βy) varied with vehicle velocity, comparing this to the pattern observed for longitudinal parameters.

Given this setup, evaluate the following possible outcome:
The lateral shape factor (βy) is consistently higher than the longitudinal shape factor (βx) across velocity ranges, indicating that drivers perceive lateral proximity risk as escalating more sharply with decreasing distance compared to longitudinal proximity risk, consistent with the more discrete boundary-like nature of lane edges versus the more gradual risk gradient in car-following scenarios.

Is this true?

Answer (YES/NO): YES